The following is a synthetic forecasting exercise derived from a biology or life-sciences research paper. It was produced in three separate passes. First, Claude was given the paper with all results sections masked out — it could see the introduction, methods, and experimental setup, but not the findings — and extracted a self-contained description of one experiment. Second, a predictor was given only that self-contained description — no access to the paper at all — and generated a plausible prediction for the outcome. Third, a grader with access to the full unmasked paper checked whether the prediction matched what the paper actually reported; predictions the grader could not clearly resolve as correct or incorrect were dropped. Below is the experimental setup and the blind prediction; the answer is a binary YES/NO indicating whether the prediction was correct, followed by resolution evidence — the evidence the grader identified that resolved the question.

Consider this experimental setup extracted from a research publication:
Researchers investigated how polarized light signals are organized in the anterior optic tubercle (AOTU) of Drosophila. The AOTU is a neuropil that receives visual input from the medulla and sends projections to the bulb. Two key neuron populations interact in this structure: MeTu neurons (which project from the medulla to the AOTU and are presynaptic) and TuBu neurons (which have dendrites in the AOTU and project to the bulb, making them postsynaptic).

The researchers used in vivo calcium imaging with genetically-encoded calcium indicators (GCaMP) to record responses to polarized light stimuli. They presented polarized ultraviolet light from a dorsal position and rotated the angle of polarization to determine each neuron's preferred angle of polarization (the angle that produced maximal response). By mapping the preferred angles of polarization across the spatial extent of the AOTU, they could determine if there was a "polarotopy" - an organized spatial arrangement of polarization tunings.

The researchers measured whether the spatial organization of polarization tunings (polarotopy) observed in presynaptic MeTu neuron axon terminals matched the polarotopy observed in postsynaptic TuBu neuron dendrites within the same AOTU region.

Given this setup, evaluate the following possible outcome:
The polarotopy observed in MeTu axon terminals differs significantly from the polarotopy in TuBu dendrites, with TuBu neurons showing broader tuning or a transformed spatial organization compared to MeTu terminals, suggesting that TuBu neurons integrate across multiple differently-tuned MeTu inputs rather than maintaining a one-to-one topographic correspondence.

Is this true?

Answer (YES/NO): YES